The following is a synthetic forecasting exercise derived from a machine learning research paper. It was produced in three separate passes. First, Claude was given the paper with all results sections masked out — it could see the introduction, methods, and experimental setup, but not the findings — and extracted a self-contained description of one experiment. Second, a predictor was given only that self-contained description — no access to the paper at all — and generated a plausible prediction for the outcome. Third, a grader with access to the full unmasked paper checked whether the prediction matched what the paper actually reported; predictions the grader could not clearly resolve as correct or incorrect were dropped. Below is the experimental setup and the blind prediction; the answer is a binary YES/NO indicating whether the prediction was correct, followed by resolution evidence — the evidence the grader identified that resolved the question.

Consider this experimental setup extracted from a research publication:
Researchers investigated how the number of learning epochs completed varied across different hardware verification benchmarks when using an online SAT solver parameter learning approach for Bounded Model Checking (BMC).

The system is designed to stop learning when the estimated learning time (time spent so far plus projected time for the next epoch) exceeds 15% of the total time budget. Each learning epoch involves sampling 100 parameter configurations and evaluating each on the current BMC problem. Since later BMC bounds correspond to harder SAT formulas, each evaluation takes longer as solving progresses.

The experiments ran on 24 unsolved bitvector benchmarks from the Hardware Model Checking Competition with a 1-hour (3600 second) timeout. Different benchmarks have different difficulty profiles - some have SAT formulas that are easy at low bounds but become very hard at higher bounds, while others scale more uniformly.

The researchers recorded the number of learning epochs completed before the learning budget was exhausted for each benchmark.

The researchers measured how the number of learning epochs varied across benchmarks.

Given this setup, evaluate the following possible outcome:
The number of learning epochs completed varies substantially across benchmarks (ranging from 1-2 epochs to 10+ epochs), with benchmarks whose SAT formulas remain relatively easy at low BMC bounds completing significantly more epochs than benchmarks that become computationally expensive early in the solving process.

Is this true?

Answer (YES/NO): YES